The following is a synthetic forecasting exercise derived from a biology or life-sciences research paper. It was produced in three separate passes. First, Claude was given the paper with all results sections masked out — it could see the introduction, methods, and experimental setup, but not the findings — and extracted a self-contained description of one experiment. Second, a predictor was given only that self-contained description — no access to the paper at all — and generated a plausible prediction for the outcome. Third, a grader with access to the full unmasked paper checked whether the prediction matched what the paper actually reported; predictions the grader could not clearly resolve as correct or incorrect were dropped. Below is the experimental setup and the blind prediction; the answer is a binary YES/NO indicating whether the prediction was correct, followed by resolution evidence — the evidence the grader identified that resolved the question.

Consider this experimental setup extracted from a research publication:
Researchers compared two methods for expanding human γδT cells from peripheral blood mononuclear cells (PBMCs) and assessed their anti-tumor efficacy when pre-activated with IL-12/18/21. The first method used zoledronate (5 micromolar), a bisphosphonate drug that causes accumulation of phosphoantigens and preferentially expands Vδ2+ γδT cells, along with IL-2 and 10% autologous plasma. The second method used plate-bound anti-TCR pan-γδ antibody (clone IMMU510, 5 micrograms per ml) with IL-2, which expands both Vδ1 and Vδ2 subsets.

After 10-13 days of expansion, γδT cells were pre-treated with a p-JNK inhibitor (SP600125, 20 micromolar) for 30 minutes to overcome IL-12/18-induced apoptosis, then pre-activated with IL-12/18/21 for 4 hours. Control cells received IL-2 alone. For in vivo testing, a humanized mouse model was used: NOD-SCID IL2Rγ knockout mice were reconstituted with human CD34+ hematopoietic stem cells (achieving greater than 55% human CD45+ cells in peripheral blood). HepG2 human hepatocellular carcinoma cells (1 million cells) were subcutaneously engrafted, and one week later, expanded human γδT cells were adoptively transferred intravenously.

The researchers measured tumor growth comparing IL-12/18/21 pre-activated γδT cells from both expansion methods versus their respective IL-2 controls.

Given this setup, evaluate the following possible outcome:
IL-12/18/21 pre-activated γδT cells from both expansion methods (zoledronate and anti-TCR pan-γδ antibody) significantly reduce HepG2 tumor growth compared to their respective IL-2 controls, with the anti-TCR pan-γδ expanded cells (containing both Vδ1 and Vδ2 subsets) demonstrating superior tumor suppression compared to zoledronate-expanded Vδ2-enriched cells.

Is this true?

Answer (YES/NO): NO